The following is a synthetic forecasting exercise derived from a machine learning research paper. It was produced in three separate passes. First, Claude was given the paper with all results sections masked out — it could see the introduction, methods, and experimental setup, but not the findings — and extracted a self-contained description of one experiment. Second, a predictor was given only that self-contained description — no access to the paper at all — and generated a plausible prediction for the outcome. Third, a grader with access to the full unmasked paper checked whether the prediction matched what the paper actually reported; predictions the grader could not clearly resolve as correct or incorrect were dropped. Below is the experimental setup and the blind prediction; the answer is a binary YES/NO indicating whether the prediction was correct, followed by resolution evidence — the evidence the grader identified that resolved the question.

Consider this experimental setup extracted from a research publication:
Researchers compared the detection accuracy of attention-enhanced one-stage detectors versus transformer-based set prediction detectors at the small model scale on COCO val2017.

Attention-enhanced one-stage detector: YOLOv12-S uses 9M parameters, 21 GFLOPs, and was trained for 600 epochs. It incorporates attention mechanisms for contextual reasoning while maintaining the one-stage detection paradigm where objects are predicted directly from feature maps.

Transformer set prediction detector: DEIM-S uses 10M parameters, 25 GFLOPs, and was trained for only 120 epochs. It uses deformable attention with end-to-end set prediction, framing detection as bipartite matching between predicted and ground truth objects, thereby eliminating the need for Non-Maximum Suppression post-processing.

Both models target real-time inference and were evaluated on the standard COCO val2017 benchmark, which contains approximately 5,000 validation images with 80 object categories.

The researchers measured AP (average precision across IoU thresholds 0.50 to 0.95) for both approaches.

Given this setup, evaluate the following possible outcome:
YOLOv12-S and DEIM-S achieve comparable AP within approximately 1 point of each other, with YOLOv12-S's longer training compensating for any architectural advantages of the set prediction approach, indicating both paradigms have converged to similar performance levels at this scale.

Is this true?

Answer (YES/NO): NO